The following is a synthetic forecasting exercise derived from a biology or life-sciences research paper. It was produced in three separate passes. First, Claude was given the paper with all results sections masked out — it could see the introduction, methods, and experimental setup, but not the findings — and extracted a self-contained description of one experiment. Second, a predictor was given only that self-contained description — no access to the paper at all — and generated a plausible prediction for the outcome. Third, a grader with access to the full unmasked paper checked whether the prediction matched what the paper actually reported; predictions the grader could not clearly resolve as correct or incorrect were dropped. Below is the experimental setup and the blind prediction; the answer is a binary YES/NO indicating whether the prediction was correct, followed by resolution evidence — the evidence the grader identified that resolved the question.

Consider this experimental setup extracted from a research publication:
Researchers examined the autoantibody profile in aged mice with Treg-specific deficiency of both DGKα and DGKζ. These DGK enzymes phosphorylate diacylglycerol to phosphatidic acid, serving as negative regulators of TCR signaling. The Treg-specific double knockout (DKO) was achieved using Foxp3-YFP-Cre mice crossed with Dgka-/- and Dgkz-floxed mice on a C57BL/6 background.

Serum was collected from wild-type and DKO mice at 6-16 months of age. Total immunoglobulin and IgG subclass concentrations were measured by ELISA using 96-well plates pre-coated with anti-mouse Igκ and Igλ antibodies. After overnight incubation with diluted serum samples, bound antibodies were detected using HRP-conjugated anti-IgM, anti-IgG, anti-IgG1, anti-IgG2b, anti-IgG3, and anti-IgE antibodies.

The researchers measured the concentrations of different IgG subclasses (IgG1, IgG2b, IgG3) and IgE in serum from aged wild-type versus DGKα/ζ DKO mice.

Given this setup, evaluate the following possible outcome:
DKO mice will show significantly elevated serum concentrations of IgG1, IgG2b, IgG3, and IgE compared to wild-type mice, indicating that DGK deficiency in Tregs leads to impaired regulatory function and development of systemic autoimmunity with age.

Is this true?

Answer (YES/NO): NO